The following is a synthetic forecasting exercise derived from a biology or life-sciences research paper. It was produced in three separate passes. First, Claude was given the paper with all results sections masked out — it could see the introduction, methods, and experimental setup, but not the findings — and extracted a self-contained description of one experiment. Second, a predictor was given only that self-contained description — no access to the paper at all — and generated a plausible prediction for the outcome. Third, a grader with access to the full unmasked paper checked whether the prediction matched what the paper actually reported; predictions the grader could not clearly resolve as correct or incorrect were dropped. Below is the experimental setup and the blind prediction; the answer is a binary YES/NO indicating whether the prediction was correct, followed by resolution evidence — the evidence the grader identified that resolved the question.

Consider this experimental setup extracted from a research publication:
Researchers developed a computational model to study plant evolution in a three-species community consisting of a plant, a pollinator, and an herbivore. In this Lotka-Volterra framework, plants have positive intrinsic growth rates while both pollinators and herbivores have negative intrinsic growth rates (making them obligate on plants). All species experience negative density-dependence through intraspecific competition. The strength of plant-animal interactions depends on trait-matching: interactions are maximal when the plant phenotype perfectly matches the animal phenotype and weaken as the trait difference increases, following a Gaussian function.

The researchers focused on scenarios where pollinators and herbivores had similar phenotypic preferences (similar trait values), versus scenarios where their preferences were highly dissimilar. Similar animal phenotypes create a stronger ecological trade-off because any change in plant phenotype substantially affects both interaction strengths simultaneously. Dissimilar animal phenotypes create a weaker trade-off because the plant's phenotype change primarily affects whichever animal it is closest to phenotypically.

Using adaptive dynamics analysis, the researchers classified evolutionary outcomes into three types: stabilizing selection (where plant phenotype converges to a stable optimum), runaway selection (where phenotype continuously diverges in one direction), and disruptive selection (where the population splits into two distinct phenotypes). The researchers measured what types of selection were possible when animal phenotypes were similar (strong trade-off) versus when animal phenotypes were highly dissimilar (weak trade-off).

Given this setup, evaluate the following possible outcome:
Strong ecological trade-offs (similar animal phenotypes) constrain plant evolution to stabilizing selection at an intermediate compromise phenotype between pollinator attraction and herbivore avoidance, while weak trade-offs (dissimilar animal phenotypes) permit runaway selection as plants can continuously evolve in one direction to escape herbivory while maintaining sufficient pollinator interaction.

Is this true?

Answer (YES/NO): NO